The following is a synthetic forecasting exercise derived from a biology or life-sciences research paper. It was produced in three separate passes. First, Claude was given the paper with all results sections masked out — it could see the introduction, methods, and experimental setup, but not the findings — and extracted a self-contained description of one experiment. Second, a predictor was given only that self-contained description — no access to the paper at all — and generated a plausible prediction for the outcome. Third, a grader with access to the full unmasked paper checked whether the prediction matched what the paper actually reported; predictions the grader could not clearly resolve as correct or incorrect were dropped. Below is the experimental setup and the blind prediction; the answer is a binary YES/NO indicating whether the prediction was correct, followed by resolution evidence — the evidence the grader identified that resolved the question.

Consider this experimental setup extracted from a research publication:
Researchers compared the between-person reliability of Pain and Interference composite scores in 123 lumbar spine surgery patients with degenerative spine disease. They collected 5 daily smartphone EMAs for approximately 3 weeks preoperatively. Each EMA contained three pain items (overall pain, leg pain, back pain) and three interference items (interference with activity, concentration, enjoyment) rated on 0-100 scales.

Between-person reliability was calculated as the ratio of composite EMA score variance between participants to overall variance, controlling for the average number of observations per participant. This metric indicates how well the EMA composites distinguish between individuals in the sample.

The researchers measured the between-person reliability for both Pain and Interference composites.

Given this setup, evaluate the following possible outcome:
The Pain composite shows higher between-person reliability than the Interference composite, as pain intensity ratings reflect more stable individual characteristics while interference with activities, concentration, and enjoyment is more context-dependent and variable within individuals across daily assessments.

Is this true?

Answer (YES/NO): NO